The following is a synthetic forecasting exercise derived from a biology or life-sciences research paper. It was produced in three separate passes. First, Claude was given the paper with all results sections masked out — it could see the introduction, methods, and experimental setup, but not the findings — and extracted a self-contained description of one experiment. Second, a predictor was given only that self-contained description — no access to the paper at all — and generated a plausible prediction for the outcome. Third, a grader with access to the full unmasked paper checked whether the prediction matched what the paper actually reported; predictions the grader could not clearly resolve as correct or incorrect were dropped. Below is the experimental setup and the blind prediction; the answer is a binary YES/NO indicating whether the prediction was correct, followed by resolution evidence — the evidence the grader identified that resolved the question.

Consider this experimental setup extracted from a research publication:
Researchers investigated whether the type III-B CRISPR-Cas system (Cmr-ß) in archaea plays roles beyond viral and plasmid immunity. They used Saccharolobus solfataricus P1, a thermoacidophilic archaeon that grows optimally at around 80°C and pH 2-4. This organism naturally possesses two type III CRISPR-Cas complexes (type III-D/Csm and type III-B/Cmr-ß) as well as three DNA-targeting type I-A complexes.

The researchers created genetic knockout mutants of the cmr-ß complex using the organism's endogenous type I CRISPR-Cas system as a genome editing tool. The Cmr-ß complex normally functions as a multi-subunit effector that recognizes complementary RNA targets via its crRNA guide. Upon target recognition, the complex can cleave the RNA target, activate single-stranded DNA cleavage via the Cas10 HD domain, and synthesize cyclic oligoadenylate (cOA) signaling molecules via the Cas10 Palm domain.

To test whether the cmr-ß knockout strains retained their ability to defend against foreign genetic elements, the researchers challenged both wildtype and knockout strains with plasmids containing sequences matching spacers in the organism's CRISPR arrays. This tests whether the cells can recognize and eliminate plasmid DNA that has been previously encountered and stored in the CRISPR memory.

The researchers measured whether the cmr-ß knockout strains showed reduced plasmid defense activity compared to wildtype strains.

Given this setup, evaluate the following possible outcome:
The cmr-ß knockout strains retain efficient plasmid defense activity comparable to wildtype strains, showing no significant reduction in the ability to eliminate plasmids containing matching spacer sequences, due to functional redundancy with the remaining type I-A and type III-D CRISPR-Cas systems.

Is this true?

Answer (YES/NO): YES